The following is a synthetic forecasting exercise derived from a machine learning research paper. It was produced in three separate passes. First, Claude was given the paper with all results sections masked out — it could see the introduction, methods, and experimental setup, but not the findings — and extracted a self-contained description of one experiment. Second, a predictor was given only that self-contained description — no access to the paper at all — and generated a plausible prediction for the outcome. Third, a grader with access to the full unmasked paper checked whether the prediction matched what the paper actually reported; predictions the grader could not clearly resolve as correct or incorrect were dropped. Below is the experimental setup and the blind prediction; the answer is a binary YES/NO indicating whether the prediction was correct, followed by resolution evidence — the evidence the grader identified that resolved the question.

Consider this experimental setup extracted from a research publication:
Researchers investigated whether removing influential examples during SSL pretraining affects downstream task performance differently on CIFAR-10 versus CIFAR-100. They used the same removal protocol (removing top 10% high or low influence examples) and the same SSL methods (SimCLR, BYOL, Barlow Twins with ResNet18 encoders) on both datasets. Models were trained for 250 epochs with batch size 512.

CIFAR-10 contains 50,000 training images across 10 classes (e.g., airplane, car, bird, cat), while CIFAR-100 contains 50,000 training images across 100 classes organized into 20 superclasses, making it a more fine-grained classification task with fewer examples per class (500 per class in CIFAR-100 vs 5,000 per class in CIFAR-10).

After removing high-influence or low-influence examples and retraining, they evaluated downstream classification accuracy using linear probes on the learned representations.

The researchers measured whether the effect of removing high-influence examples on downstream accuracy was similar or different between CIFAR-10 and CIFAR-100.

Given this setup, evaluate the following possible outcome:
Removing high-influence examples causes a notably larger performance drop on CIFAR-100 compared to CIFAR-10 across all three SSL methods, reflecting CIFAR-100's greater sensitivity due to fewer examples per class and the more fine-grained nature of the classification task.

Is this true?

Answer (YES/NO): NO